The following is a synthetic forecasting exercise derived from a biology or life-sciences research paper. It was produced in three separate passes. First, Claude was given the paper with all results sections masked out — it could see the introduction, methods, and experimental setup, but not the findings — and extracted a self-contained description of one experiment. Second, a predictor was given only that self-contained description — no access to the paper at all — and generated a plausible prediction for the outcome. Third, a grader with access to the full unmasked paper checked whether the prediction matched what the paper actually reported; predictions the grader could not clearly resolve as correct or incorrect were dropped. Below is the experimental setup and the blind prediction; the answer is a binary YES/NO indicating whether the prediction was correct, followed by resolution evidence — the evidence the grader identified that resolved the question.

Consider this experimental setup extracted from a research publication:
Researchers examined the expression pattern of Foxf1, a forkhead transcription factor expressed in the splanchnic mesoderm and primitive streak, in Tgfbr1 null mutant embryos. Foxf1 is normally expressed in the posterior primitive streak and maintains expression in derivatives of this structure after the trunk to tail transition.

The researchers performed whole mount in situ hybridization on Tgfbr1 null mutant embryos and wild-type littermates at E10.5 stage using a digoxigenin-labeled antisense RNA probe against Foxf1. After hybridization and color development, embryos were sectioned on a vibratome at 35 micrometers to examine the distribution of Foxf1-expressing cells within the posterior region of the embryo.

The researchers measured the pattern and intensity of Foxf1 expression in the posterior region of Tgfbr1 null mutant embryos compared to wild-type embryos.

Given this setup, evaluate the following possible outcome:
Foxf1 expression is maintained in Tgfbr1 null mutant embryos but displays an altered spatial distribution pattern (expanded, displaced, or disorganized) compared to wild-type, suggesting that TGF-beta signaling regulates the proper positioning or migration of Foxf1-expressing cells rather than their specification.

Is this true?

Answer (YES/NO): YES